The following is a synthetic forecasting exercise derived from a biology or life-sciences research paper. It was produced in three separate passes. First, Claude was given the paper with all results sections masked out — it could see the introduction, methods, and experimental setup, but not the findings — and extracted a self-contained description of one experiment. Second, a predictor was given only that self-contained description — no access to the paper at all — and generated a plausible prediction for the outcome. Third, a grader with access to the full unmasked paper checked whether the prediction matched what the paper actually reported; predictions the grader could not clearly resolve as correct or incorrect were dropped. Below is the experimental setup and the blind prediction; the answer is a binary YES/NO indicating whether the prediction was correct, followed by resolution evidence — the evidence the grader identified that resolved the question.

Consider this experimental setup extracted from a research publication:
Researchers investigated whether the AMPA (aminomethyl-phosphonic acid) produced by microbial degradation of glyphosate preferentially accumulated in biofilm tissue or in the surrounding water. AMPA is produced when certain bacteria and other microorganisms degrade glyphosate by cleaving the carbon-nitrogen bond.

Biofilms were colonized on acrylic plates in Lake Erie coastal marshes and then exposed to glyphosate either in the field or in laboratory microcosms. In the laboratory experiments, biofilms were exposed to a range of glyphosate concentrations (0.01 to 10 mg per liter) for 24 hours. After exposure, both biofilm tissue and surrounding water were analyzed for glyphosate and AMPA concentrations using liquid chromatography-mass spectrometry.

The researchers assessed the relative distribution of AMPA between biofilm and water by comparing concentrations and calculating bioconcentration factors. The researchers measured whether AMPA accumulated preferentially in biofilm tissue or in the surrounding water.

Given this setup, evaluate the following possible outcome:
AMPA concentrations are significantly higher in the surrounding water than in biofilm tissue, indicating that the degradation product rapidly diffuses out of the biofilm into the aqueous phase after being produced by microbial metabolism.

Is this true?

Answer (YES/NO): NO